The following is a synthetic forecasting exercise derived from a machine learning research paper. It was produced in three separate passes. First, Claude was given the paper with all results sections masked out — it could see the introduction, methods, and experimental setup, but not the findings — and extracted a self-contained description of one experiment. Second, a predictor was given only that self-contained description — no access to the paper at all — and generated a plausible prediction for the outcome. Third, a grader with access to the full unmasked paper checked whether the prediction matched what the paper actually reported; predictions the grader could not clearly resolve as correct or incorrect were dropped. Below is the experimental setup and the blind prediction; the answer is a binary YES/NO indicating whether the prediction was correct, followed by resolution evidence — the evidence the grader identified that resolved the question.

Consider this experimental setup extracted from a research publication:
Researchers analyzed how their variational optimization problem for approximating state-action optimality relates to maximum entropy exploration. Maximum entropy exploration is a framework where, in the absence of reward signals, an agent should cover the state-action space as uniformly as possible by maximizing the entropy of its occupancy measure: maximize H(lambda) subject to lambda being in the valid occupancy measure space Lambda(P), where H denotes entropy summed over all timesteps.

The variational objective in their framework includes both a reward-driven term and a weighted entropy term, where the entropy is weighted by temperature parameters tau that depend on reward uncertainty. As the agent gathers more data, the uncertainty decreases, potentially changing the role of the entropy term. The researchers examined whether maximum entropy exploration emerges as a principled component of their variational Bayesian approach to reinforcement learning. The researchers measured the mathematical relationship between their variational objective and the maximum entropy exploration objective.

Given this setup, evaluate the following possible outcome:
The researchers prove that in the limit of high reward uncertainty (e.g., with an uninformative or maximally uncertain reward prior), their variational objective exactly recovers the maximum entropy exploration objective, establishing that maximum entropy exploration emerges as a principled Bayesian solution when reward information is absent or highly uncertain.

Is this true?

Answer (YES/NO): NO